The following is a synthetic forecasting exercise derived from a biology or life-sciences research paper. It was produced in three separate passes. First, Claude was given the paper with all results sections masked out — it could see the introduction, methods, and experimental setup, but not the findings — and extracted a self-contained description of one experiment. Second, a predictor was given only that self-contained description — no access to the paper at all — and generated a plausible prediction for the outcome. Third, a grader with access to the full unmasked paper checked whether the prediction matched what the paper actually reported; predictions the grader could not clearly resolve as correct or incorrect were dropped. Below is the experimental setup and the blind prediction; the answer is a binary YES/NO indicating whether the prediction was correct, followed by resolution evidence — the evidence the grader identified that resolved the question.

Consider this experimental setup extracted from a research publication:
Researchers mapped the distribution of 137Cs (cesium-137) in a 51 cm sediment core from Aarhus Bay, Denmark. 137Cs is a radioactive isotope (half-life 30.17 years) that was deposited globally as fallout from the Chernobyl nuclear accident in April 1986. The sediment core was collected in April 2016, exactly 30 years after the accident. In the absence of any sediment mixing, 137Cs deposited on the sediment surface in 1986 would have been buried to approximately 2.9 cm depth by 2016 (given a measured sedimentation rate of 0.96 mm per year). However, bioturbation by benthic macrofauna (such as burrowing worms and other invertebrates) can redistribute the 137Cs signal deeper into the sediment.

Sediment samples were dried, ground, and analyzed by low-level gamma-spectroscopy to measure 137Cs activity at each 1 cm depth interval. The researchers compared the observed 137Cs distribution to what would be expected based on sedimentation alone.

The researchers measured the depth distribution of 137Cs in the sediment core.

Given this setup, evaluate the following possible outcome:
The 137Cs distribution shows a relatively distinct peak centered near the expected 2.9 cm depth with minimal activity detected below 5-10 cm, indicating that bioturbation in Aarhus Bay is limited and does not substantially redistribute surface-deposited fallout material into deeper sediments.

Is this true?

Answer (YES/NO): NO